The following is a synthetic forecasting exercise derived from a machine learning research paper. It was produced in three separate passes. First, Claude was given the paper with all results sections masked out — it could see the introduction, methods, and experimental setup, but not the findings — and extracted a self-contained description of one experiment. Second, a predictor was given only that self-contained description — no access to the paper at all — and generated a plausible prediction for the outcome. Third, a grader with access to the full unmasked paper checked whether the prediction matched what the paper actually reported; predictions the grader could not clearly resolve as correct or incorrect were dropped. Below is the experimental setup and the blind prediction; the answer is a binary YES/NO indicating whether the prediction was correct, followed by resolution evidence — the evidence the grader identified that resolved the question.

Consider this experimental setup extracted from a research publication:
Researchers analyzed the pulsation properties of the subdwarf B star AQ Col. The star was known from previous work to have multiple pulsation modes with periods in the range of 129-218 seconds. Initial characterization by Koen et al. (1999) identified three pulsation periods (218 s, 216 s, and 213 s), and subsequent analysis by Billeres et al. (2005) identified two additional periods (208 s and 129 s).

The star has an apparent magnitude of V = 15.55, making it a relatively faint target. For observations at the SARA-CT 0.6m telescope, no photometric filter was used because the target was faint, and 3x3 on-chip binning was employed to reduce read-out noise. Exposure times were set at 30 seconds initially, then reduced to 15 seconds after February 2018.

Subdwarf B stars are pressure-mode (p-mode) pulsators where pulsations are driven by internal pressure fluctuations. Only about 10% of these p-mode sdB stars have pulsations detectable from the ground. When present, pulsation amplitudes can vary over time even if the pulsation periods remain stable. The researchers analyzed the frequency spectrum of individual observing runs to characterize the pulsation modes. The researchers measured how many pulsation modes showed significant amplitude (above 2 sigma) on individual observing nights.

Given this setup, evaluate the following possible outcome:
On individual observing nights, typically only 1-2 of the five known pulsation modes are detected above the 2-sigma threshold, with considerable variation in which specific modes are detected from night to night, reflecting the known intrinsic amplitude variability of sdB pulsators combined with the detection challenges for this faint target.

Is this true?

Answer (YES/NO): NO